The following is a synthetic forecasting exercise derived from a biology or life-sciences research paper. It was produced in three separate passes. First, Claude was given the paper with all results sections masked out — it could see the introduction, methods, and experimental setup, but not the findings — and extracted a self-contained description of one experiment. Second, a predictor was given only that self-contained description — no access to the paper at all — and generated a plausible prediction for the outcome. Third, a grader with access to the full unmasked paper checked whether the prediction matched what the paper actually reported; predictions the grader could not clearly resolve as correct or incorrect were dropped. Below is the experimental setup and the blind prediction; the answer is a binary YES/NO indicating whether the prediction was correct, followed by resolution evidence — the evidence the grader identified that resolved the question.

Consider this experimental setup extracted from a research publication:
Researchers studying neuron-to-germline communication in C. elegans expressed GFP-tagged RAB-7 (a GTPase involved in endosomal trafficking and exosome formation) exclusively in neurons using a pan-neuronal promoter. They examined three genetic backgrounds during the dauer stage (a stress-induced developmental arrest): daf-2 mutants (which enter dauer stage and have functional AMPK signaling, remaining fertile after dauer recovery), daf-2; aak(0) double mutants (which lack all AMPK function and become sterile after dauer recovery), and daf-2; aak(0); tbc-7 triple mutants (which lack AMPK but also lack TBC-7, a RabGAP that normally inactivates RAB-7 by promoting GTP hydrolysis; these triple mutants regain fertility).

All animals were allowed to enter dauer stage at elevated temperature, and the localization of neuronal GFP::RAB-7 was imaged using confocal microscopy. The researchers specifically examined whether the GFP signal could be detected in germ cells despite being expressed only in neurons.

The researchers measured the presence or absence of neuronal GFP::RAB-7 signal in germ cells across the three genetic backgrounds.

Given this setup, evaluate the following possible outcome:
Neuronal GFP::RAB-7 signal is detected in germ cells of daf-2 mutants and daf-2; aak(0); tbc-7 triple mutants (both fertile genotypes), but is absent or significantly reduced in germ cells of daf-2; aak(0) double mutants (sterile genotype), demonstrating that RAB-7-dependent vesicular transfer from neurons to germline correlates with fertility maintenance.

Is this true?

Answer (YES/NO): YES